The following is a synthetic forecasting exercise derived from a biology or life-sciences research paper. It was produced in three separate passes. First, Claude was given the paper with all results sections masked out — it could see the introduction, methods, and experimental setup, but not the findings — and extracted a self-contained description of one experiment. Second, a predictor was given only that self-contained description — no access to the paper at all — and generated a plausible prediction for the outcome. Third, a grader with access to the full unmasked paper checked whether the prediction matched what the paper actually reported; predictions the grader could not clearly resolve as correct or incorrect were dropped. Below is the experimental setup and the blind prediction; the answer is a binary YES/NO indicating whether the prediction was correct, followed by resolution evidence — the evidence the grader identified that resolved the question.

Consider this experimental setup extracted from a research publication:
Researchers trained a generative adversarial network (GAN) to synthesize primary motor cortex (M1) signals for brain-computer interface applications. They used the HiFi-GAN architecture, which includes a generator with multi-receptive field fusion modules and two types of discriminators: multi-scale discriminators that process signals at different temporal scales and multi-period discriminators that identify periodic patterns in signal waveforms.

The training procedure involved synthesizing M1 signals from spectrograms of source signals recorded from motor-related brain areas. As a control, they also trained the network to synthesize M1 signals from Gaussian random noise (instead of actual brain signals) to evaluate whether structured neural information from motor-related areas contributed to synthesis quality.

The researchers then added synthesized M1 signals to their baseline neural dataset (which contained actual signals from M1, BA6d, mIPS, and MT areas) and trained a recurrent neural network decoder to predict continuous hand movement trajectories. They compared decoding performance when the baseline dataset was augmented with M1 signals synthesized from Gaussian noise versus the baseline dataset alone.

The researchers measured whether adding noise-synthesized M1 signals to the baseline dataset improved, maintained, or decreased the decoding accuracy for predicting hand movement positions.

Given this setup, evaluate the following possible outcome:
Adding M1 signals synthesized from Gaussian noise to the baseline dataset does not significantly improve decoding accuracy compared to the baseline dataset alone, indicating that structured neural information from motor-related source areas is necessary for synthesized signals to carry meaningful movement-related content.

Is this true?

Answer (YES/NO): NO